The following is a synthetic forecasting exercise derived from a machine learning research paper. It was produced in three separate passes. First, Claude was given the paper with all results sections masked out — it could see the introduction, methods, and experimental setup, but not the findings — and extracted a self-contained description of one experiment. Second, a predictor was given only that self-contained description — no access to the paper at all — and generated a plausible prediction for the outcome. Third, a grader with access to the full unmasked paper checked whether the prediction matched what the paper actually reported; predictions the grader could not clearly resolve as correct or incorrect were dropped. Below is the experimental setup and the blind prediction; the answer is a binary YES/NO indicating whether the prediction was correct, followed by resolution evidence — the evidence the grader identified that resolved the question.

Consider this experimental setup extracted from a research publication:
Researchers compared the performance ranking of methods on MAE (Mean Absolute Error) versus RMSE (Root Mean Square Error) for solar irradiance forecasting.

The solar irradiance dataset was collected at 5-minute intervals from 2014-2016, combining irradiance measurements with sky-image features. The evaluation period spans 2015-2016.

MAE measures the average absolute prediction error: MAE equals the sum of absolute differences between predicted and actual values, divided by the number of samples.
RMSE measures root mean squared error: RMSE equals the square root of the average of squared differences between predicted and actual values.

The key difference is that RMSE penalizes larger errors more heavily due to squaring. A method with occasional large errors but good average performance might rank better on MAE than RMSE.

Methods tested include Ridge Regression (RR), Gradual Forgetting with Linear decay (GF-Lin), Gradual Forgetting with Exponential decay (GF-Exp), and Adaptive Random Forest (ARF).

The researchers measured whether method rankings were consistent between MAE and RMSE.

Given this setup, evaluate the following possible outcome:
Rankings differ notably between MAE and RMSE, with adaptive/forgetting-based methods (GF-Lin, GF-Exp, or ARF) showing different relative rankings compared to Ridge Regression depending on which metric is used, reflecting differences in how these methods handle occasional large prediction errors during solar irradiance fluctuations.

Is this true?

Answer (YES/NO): NO